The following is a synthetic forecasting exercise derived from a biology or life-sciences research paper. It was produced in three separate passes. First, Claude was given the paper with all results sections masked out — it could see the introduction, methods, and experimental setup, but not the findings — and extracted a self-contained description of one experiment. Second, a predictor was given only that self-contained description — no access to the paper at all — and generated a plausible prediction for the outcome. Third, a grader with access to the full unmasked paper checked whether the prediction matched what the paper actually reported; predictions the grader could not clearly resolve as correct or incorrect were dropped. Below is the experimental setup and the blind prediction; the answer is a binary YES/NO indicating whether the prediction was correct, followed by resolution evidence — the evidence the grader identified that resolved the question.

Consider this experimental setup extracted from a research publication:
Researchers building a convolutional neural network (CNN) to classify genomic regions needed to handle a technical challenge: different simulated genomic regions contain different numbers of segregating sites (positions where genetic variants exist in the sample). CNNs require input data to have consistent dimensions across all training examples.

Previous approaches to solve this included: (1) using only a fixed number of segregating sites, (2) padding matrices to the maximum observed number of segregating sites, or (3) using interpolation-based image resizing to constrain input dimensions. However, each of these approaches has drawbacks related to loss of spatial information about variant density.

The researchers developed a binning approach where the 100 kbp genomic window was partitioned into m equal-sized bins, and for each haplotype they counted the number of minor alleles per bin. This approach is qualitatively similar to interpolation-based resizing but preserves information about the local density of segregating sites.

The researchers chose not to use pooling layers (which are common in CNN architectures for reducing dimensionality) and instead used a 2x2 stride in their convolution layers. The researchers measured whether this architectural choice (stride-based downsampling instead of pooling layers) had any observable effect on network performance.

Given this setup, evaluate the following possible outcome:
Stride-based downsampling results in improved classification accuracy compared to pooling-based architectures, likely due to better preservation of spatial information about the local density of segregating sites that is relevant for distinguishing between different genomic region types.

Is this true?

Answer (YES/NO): NO